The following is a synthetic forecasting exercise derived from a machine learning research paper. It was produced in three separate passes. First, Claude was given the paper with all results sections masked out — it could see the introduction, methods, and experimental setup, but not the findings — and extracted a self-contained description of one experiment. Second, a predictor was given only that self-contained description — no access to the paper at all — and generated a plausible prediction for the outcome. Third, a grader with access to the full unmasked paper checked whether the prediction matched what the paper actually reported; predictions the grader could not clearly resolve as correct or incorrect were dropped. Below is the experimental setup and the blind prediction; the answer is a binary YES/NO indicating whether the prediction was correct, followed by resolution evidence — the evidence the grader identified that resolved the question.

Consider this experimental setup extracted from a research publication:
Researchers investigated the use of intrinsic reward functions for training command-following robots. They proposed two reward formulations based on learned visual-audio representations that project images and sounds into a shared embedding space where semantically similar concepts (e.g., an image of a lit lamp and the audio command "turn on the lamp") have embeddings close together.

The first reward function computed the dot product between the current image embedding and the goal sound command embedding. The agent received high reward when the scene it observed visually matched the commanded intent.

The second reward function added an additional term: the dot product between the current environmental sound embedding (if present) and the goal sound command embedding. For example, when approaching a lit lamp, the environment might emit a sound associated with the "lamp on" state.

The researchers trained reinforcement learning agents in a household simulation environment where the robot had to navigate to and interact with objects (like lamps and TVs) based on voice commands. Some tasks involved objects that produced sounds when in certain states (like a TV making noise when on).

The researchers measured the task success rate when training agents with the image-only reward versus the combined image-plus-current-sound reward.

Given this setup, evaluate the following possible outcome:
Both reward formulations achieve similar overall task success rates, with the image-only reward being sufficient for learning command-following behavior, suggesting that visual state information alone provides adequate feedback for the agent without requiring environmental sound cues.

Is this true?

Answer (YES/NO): NO